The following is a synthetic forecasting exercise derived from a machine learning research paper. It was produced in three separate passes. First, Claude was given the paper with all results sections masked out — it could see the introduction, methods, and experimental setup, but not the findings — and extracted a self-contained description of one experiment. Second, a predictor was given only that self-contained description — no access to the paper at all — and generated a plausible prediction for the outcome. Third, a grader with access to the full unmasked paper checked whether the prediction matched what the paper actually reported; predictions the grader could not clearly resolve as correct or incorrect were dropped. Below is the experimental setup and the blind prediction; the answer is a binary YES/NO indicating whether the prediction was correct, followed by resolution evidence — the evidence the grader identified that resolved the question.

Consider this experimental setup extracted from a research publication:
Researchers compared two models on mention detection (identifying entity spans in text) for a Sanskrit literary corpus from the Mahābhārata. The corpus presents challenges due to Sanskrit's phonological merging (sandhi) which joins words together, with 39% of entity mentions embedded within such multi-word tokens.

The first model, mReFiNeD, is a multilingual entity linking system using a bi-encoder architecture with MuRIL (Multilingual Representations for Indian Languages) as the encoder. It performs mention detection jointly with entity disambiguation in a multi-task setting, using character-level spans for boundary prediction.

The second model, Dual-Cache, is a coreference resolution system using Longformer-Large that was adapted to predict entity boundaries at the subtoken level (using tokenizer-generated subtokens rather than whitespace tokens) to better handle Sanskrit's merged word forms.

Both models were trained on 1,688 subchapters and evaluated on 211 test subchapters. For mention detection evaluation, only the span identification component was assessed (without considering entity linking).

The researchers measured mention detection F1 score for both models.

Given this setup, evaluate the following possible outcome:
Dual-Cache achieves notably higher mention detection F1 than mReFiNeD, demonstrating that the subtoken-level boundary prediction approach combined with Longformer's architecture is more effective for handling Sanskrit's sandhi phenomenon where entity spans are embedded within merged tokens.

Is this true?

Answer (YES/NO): YES